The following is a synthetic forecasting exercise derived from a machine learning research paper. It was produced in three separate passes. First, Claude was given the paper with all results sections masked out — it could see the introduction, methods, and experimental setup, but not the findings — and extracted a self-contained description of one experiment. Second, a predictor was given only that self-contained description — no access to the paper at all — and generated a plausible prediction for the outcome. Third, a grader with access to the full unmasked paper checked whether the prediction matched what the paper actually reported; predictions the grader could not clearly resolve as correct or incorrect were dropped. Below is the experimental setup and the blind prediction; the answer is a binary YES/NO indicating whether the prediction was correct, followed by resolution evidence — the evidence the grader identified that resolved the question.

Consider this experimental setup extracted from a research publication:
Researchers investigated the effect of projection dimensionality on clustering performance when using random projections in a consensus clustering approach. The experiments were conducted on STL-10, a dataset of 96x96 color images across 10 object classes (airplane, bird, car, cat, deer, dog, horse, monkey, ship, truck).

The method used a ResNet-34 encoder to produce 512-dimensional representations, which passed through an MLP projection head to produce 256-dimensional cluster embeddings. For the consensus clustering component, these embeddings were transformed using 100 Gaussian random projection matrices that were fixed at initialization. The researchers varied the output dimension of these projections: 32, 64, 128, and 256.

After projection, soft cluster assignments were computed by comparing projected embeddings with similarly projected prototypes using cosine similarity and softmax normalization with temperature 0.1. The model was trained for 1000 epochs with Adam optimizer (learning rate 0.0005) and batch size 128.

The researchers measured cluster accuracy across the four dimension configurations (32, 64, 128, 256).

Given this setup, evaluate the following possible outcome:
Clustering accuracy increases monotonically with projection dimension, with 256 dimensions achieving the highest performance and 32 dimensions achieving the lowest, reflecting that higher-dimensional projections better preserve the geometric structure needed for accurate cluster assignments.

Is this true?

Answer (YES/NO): NO